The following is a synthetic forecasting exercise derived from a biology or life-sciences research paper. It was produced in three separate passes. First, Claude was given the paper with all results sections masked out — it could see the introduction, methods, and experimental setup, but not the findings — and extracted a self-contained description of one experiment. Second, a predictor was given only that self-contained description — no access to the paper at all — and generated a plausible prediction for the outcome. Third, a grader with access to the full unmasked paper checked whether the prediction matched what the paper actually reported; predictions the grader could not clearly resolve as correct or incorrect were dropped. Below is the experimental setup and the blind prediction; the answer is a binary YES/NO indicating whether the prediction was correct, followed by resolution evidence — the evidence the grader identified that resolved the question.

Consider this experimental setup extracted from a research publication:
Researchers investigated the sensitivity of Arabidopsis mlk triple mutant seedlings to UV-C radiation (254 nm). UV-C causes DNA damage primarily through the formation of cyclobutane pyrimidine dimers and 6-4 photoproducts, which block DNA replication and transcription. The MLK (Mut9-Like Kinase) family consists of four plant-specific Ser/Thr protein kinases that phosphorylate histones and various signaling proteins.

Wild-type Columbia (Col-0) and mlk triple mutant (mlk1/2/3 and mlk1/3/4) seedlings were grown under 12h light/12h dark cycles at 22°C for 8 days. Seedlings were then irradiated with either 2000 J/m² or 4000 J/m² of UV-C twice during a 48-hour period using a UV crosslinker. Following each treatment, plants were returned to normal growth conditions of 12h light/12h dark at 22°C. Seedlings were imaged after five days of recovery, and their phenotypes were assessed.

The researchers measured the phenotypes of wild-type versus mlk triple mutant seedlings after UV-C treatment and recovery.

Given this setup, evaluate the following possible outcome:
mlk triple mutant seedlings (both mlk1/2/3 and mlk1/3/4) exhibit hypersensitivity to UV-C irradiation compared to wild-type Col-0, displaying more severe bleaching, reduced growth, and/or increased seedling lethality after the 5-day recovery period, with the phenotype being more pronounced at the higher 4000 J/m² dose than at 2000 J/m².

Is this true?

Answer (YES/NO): NO